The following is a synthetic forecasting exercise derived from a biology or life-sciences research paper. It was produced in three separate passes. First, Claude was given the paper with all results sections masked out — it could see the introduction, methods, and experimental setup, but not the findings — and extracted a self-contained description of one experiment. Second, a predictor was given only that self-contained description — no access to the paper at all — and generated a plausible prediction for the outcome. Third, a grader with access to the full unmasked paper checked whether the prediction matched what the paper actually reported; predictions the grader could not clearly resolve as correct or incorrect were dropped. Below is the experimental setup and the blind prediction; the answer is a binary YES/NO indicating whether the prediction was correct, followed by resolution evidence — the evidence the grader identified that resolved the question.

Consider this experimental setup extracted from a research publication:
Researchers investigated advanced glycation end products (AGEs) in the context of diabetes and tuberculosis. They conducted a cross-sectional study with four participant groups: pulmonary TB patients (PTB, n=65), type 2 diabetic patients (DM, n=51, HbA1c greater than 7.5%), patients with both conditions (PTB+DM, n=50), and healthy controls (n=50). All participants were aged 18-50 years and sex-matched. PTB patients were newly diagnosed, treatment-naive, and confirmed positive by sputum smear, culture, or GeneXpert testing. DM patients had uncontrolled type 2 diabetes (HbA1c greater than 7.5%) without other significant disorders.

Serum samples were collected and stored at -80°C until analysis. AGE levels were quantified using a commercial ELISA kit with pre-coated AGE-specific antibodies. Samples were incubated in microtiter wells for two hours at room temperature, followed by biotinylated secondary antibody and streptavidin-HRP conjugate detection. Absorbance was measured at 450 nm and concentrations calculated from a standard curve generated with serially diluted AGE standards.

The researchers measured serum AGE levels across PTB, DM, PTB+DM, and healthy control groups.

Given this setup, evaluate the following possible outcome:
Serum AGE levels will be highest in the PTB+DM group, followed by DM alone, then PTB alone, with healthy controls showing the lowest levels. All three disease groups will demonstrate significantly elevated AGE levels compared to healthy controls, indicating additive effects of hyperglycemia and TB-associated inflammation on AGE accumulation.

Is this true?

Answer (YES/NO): NO